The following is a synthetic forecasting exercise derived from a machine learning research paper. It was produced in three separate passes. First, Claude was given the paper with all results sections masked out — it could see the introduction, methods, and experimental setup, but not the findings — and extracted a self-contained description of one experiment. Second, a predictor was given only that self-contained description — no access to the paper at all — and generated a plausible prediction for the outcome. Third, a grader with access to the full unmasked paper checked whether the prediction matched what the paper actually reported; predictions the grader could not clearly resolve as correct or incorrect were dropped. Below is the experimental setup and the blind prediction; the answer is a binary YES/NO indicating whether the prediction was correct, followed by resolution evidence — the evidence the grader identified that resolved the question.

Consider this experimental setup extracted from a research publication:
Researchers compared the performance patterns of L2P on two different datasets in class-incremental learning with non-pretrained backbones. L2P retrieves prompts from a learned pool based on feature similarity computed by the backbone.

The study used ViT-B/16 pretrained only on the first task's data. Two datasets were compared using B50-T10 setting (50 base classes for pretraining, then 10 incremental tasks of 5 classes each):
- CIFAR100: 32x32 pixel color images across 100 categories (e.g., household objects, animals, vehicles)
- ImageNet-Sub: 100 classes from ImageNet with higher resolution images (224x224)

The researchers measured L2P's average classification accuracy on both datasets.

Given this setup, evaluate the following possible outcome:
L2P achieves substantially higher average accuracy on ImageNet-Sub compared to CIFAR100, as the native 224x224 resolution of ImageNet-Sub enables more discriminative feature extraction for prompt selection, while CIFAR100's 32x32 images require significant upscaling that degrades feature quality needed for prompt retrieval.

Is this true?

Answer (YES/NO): NO